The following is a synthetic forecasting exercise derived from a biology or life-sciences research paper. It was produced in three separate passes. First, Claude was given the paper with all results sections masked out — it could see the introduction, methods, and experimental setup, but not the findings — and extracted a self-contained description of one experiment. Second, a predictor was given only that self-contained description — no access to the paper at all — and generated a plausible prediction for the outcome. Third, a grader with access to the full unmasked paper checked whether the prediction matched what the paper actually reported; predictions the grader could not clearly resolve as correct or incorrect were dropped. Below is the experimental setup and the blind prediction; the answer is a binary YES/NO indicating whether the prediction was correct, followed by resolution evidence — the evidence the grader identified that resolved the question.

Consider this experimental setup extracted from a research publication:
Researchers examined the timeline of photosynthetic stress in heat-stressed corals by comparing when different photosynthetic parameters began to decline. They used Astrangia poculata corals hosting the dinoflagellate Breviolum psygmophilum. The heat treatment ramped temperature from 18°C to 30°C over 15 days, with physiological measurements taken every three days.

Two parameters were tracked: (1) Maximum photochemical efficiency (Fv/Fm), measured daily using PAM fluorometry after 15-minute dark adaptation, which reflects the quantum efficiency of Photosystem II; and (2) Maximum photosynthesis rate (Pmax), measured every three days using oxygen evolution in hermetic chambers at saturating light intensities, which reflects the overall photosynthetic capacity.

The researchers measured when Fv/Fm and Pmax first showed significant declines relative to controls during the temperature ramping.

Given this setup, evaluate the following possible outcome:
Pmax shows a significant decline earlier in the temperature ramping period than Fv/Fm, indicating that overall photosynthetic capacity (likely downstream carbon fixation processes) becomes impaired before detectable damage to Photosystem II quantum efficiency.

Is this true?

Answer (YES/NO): NO